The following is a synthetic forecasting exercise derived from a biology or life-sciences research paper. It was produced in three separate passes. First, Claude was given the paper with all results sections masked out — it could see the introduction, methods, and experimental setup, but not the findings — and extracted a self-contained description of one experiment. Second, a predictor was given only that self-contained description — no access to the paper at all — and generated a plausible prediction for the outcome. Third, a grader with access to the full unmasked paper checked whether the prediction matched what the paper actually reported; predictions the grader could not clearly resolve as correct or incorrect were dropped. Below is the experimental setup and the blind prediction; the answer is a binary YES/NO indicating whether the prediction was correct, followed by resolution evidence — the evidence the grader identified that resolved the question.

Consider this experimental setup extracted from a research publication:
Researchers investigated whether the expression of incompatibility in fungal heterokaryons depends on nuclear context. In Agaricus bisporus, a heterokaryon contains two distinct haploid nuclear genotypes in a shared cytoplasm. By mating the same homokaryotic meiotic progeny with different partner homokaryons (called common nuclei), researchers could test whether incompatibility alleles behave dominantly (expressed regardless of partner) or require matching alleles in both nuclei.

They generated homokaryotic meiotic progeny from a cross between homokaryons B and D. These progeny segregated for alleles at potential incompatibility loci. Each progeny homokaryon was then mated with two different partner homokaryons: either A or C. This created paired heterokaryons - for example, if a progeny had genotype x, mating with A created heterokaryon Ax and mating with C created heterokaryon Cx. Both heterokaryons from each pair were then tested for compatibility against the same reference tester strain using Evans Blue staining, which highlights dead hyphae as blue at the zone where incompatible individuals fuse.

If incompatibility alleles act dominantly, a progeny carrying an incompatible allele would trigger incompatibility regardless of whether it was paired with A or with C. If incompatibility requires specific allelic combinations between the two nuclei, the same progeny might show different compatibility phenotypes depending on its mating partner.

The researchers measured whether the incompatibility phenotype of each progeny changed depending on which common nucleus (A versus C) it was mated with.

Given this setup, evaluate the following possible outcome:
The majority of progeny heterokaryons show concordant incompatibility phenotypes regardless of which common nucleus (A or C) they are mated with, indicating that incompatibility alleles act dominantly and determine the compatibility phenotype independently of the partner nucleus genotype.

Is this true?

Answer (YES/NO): YES